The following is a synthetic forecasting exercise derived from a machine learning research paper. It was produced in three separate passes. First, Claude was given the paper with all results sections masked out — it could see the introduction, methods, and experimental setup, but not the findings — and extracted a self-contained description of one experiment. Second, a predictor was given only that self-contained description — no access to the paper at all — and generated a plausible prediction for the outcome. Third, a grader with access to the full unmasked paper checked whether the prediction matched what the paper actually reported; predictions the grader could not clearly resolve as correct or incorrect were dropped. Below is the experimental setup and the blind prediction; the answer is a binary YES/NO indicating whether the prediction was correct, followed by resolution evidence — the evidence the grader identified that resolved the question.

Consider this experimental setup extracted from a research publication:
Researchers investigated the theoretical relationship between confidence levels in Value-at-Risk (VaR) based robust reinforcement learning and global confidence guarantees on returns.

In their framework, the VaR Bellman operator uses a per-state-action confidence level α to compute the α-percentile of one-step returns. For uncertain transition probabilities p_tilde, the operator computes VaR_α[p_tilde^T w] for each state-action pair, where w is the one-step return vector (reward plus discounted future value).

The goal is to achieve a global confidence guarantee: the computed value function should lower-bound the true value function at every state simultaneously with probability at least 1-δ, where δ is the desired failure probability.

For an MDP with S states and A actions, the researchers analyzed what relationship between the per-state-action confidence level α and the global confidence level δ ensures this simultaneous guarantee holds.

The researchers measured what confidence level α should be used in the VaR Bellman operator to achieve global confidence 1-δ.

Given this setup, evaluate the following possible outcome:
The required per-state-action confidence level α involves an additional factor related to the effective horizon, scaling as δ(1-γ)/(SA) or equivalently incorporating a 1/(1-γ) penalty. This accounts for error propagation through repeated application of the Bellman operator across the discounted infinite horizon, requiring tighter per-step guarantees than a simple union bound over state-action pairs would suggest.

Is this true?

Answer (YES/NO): NO